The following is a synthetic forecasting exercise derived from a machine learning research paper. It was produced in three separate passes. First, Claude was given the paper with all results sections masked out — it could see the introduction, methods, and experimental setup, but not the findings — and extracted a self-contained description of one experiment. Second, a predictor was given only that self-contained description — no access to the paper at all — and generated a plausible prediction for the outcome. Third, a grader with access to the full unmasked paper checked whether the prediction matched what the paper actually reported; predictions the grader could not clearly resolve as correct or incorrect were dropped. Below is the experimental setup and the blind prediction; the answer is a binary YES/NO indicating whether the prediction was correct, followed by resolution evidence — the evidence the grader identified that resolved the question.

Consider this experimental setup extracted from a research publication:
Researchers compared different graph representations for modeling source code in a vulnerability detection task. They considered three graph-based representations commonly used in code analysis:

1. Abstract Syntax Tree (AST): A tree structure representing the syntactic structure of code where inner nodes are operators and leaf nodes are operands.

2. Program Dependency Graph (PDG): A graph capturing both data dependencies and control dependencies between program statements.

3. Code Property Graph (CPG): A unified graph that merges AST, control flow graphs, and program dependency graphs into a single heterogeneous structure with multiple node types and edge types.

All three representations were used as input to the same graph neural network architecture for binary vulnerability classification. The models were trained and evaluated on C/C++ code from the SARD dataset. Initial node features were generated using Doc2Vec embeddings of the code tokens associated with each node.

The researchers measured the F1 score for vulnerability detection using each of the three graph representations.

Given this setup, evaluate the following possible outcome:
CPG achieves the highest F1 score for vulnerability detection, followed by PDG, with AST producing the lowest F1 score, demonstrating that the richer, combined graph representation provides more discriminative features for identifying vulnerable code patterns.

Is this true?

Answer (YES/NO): YES